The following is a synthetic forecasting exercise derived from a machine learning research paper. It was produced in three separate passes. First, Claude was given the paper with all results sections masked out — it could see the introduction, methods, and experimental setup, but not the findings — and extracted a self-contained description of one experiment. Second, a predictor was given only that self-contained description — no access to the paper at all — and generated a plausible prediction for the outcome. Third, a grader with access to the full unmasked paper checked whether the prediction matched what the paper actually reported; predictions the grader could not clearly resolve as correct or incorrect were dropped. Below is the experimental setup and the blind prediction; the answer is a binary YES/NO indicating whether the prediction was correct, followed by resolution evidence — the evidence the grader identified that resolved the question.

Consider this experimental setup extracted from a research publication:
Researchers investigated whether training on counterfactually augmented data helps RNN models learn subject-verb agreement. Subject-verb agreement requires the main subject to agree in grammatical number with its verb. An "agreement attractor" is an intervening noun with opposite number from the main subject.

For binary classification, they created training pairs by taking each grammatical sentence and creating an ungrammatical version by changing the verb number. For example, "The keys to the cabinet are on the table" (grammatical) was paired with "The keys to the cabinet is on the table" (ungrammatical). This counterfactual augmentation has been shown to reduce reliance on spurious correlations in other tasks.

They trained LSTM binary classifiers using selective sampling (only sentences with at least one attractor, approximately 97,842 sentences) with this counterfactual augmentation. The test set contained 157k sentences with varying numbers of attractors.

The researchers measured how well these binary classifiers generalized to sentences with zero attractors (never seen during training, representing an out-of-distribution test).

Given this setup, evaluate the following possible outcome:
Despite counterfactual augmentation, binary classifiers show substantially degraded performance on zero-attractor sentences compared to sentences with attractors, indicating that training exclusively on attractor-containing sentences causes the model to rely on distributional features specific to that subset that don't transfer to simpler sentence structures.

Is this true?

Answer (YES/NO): YES